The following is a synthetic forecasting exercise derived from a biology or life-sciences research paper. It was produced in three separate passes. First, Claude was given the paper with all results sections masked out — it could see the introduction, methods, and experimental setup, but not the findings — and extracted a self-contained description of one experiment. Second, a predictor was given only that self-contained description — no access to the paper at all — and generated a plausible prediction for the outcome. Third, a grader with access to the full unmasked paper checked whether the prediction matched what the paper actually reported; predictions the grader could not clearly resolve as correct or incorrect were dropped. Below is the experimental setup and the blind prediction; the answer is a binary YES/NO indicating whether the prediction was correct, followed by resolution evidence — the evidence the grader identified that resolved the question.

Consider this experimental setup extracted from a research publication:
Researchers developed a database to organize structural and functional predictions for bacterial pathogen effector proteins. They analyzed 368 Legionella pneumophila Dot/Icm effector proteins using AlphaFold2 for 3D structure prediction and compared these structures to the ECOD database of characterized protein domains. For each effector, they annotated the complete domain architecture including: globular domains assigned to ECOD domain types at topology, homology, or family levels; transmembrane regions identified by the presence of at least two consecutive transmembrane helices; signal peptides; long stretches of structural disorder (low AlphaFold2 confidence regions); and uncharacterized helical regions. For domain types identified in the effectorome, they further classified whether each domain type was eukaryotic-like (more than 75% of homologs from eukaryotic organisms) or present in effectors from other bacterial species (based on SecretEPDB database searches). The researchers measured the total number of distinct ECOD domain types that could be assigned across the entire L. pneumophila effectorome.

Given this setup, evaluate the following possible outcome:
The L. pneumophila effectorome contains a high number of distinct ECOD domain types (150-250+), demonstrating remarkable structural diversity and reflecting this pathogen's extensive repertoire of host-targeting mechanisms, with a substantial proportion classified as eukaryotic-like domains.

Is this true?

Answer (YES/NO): YES